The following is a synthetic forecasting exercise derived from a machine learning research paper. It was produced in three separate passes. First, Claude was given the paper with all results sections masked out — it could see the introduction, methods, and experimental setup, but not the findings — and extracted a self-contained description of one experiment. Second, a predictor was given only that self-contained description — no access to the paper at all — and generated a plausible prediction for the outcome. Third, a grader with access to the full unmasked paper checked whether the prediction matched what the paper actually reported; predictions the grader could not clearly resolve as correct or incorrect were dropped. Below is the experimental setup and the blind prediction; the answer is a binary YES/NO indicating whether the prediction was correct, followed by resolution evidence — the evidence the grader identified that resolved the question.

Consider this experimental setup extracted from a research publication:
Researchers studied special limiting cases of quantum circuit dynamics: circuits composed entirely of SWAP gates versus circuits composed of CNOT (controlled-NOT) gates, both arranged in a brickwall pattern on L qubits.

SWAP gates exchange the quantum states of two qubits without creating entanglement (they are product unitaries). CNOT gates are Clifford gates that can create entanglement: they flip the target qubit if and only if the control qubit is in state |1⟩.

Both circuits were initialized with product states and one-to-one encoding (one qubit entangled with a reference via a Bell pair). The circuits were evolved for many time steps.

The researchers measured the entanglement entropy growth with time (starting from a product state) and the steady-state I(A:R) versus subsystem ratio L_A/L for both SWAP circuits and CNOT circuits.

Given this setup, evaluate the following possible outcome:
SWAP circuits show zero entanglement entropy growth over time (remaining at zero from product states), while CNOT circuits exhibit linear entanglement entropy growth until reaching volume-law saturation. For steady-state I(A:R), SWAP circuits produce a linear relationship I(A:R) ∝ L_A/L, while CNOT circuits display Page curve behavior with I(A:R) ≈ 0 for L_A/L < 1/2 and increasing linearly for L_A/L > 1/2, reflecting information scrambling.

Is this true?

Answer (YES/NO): NO